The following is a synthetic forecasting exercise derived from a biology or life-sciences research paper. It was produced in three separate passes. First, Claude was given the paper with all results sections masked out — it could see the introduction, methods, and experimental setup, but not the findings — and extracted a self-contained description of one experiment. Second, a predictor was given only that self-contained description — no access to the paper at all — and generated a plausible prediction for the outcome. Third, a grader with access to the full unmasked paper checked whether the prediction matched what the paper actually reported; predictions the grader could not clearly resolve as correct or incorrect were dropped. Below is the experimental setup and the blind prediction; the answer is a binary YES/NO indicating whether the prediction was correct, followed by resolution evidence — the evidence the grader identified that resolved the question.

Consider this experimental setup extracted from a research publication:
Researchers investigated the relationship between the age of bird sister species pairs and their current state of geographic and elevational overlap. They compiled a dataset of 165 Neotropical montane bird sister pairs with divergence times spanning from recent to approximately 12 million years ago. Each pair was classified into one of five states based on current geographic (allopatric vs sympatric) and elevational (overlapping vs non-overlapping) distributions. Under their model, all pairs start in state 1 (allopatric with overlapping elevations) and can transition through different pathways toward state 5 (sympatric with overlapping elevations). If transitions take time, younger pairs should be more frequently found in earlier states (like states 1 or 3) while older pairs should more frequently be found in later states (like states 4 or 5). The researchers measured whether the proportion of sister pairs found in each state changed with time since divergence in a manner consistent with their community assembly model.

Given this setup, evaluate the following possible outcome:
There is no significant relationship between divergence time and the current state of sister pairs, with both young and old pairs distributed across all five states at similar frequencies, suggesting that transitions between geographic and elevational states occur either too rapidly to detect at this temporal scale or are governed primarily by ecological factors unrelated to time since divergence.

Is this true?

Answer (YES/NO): NO